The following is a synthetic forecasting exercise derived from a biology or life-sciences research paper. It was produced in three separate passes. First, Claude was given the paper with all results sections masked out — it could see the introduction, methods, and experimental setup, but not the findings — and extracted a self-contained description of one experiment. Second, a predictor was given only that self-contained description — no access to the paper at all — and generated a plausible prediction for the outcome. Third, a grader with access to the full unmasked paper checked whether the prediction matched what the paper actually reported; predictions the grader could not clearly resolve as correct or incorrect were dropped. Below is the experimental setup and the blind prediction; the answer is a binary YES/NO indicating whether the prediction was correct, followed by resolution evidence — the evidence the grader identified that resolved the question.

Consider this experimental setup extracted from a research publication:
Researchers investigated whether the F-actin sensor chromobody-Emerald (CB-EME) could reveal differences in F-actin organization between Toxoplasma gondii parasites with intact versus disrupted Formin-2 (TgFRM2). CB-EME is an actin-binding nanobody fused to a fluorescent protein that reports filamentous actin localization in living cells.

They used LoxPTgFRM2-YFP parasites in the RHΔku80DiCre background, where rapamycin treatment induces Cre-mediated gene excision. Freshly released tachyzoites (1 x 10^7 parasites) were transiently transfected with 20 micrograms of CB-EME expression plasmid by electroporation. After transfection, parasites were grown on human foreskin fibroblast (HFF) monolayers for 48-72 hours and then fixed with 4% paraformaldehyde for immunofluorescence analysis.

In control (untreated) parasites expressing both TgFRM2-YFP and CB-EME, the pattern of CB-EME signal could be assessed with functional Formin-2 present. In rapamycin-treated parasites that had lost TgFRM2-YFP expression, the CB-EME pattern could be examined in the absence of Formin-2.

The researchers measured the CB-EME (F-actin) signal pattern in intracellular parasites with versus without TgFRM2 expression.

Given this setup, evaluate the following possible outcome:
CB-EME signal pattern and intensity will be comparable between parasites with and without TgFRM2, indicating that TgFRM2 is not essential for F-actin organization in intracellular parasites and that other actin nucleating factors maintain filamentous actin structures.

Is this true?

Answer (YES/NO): NO